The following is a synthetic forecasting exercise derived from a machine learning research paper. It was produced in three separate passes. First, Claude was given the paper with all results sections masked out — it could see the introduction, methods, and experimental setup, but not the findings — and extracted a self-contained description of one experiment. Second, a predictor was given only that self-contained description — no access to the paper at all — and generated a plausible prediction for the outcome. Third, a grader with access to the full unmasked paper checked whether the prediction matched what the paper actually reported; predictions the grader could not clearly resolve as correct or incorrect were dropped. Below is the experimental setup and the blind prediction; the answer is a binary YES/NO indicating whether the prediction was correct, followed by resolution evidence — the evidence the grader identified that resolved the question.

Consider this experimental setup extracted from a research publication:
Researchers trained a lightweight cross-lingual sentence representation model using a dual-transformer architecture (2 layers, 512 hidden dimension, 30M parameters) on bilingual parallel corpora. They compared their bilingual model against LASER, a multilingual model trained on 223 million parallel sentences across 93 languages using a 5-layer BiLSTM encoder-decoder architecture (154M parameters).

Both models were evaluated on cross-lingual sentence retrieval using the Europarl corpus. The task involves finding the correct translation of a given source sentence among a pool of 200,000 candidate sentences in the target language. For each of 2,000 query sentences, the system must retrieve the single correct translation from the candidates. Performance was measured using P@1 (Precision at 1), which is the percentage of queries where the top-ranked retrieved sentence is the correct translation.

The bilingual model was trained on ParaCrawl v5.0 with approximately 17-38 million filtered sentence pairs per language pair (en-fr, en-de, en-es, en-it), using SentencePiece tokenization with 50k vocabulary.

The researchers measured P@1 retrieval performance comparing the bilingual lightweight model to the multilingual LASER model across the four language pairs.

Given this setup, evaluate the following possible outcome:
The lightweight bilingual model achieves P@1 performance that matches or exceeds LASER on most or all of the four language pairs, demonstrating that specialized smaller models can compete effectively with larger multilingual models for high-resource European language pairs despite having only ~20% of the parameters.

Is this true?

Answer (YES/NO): NO